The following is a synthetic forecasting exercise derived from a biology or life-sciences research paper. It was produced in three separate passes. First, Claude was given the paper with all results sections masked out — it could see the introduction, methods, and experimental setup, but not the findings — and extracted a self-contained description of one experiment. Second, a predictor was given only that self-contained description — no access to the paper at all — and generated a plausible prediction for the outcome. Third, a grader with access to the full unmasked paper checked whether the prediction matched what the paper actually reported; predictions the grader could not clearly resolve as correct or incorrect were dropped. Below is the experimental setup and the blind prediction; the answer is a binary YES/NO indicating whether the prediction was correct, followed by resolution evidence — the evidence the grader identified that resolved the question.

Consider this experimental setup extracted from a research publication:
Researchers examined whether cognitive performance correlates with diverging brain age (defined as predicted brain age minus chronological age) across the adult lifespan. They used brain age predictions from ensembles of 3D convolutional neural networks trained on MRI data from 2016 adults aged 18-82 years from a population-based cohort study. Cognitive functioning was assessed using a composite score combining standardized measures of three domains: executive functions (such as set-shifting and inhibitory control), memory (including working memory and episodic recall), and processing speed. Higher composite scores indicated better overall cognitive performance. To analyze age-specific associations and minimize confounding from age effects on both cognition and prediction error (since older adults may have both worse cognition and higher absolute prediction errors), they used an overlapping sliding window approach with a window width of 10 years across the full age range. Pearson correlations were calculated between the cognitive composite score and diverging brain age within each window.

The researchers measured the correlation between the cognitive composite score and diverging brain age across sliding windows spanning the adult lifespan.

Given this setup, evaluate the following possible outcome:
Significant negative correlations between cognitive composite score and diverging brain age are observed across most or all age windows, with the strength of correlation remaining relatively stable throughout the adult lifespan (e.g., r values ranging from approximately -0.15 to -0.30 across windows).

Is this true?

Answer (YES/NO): NO